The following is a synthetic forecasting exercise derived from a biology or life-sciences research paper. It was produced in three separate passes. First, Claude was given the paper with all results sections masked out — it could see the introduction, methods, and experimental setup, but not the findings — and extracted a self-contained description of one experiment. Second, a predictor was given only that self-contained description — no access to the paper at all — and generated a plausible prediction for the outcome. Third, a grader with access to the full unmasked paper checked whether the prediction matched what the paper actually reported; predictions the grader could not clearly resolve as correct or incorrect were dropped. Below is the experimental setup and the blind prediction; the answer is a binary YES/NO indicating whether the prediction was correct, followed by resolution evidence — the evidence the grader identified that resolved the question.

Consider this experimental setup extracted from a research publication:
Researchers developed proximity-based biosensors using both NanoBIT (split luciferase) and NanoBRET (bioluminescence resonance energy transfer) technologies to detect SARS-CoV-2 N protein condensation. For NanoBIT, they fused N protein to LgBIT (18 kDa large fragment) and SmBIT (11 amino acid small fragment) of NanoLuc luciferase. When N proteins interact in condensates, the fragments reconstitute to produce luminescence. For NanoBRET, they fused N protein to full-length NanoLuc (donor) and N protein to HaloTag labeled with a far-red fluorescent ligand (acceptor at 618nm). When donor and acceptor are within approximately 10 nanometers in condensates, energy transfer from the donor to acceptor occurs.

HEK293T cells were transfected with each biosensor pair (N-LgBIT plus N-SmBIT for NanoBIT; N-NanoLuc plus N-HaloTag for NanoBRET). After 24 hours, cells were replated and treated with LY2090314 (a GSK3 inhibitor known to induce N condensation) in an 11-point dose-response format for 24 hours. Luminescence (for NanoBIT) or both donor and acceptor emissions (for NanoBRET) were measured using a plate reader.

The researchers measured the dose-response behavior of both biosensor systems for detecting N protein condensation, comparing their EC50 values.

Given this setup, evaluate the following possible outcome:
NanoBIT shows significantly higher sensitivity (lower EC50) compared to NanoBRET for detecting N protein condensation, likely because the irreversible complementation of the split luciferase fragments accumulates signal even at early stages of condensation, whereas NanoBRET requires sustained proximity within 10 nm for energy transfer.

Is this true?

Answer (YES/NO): NO